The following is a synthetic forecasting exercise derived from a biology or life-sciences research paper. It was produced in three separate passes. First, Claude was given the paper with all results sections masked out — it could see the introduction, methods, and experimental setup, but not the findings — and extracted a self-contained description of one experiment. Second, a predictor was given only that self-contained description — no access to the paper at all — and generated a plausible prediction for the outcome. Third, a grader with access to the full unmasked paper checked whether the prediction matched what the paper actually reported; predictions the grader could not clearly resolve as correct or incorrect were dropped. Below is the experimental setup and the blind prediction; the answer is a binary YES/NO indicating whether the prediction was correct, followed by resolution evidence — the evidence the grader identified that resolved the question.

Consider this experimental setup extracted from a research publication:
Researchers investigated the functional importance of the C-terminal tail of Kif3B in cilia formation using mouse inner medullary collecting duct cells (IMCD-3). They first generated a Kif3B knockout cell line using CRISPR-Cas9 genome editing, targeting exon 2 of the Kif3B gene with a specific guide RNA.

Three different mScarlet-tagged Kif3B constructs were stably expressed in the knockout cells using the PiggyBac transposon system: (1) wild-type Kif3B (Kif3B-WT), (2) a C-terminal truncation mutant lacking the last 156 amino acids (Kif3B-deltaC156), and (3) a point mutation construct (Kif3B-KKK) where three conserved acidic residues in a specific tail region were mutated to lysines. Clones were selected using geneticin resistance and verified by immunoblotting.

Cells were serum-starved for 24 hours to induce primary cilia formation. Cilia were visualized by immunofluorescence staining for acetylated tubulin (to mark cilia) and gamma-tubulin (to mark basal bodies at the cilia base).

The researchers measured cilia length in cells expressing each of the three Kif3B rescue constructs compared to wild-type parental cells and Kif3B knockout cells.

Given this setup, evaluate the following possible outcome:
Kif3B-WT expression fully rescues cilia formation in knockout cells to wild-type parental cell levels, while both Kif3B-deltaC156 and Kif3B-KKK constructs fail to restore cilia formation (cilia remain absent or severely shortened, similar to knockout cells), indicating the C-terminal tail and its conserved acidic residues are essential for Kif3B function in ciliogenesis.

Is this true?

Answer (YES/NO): NO